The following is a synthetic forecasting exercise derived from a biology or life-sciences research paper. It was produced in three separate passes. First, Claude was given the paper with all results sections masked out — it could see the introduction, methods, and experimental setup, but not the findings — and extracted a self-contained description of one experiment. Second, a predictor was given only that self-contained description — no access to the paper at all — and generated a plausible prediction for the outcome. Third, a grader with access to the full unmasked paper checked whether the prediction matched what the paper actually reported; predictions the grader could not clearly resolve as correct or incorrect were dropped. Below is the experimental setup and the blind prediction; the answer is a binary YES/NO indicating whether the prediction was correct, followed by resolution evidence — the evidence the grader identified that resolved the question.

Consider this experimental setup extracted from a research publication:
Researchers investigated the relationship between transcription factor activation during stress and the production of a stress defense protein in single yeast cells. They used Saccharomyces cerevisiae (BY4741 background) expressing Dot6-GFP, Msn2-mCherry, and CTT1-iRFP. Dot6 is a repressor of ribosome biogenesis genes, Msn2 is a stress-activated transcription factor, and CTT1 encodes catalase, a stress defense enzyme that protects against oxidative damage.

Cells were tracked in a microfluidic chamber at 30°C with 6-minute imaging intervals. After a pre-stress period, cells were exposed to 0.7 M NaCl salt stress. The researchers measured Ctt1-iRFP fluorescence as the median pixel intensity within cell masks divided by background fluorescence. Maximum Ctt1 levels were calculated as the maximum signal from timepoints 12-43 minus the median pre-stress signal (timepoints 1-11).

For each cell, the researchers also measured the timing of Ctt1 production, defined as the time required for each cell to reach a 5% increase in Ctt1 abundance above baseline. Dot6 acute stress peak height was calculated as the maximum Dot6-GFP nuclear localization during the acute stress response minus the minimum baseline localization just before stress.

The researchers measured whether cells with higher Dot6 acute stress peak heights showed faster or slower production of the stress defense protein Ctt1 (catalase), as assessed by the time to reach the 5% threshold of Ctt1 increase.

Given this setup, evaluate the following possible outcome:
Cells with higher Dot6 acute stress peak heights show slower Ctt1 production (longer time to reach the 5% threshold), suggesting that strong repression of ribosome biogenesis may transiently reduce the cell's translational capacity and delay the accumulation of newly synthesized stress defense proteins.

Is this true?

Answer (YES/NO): NO